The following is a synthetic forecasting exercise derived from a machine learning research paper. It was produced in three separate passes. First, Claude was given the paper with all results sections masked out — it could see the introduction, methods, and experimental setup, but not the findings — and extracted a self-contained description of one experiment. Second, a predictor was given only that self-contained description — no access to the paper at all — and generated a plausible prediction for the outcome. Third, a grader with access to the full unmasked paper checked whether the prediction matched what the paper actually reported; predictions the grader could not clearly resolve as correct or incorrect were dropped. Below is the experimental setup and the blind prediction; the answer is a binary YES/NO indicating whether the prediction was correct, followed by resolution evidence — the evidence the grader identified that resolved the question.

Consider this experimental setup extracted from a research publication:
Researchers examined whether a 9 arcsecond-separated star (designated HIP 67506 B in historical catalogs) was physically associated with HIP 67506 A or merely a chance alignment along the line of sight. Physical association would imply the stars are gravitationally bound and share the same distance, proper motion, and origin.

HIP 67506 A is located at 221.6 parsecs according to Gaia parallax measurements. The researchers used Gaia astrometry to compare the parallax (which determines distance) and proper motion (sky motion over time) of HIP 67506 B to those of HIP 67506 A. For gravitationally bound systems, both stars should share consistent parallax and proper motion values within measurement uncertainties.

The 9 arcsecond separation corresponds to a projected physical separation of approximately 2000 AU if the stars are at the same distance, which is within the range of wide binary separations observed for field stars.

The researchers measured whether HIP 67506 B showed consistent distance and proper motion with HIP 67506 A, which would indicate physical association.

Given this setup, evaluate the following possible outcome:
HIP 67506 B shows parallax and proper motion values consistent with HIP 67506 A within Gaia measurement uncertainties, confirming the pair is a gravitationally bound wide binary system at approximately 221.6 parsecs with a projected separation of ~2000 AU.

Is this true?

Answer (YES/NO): NO